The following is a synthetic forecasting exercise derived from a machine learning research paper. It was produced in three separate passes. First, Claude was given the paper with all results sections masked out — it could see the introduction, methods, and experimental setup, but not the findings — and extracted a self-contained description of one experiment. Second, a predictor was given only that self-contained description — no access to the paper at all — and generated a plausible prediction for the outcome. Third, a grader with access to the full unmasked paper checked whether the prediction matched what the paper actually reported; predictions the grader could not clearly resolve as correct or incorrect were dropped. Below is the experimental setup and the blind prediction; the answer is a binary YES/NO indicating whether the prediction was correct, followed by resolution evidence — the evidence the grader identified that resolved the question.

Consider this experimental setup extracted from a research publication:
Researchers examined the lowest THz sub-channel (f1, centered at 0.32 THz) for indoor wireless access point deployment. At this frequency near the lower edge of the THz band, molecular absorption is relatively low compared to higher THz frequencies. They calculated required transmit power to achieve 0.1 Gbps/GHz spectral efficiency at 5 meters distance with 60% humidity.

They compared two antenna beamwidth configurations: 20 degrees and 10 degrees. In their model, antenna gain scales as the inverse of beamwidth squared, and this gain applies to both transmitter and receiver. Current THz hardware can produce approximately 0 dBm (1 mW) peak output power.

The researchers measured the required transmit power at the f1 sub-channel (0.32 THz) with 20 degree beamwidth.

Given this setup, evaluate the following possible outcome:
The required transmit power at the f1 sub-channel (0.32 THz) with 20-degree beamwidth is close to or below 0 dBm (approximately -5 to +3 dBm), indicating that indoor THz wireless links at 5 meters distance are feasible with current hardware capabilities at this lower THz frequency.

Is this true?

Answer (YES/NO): NO